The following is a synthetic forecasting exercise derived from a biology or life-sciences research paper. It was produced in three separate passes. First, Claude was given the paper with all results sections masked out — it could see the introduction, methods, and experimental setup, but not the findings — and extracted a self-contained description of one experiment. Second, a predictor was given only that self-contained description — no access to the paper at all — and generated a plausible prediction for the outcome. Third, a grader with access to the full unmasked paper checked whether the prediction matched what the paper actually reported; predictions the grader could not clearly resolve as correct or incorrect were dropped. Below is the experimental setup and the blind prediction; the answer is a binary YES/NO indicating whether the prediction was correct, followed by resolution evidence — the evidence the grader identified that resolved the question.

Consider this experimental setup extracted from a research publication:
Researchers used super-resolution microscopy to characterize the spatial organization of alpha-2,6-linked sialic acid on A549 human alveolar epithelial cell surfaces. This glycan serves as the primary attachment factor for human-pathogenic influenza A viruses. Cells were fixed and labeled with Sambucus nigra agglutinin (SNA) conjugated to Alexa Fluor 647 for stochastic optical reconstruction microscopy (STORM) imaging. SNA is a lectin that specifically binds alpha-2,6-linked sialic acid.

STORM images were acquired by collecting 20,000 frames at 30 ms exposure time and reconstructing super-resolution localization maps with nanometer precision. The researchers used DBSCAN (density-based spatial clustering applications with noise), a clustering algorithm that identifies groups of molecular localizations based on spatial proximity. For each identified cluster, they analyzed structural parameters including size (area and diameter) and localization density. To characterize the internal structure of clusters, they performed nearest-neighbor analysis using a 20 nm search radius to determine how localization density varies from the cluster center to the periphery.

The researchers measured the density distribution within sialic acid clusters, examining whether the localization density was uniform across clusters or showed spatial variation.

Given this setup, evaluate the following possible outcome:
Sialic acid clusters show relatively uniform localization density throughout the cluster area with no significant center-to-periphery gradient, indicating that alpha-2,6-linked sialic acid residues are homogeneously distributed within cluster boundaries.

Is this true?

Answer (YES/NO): NO